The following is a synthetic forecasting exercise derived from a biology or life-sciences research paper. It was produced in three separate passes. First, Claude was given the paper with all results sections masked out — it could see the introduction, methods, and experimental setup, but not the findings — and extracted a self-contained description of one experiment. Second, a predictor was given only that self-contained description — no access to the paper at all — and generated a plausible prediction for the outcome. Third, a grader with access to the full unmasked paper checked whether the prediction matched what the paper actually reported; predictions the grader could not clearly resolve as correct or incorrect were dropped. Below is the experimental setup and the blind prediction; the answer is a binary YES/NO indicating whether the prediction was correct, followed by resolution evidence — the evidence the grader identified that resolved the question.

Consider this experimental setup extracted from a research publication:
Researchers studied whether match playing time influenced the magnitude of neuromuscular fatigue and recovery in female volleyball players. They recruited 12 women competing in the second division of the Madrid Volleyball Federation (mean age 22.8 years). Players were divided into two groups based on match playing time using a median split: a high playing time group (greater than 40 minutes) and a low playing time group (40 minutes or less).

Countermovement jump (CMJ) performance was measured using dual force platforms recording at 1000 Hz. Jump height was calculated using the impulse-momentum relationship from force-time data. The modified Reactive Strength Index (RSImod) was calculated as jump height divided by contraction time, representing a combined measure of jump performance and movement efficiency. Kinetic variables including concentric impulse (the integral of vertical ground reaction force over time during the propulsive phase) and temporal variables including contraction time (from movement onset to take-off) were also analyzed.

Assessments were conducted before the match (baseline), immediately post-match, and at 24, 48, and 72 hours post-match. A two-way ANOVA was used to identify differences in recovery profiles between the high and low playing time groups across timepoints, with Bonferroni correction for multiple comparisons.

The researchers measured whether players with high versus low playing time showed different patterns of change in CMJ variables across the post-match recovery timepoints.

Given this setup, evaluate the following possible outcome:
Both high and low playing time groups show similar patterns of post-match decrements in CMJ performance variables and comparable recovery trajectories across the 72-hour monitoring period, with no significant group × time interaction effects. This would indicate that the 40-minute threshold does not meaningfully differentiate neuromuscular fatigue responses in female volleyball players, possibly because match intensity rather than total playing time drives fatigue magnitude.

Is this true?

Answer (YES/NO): NO